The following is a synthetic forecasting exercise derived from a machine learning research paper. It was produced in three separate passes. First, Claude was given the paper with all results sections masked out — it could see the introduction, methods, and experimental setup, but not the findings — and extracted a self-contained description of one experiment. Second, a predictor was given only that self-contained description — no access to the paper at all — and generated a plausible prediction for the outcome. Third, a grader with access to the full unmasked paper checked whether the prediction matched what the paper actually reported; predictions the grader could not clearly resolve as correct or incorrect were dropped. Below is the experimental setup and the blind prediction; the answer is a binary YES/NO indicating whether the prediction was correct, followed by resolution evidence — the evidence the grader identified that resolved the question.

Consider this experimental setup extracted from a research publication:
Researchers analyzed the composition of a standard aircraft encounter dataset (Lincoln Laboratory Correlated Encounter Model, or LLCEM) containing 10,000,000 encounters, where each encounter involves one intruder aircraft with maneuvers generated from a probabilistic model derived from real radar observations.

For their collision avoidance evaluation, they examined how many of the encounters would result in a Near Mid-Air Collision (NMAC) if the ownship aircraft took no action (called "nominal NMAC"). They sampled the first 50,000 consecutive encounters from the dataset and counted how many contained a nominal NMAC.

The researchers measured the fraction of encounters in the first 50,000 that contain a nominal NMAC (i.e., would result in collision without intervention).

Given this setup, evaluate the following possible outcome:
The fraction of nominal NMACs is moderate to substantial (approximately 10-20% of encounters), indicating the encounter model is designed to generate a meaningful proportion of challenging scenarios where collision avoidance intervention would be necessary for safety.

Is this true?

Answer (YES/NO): NO